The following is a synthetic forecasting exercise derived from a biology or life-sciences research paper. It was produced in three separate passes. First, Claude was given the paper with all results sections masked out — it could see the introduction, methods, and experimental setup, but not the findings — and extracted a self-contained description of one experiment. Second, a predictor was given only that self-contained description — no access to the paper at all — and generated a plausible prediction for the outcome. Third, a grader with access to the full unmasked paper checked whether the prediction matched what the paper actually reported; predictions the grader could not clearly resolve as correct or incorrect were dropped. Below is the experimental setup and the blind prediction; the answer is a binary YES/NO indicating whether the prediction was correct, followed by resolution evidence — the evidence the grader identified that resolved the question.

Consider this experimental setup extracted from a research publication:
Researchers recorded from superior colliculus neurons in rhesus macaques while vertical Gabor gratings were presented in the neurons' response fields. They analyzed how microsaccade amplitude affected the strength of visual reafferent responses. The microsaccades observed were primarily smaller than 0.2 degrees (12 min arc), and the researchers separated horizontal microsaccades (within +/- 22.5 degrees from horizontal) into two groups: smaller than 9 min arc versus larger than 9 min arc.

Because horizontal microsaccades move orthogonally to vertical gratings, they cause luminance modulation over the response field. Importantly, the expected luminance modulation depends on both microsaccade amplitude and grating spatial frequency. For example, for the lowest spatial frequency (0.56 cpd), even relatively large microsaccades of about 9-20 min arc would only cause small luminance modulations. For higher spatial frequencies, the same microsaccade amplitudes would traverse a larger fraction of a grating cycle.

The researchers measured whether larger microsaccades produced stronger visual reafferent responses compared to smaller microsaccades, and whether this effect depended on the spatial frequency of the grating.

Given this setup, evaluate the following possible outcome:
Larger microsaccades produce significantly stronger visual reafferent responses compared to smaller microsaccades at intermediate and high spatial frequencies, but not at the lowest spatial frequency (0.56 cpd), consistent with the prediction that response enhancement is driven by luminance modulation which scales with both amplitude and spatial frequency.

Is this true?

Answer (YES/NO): NO